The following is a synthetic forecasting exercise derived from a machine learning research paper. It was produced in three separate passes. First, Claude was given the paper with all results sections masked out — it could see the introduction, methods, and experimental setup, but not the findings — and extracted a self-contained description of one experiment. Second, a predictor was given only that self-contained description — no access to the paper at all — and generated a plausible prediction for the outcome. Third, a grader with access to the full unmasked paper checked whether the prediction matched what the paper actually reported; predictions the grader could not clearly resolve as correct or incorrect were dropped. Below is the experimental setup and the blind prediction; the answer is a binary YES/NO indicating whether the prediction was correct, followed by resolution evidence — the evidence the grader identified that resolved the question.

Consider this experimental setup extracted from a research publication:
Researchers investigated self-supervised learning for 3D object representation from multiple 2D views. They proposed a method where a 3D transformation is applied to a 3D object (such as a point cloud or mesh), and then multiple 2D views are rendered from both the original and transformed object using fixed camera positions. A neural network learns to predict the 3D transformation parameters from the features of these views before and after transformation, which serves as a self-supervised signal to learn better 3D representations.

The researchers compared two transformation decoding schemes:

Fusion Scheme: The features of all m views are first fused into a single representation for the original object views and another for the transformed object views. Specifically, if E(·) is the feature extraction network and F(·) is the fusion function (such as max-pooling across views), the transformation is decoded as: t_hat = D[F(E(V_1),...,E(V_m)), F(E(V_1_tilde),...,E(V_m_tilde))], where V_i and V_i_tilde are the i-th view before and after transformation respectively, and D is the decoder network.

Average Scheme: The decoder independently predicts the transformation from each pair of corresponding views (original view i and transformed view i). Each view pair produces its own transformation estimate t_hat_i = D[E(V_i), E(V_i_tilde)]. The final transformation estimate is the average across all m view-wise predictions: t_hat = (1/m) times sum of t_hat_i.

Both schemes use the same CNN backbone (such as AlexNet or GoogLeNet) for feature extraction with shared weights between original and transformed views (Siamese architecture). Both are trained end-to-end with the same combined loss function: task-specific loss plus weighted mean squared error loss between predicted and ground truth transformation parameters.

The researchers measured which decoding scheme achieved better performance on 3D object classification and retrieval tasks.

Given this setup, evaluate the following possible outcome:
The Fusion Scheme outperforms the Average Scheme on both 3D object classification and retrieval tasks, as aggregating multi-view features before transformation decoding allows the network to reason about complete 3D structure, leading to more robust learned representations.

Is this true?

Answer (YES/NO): NO